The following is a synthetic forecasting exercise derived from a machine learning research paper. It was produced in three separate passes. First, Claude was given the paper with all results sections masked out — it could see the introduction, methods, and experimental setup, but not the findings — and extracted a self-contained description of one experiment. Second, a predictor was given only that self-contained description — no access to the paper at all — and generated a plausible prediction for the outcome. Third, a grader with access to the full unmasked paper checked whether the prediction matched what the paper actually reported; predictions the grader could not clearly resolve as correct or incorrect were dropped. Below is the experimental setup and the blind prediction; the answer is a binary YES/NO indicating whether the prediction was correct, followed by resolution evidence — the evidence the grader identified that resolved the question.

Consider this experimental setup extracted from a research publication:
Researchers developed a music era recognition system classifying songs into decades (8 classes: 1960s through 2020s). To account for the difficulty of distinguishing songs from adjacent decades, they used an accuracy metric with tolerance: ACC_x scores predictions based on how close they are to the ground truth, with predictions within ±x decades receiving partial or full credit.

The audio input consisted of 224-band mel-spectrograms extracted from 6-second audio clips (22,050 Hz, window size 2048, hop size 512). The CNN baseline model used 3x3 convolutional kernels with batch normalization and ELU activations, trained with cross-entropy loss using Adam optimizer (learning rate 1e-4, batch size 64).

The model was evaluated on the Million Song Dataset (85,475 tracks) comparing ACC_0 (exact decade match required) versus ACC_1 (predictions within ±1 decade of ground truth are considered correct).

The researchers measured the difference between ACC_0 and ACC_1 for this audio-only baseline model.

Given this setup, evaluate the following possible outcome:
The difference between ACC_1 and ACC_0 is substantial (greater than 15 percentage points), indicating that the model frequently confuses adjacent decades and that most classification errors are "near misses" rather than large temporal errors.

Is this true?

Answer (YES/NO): YES